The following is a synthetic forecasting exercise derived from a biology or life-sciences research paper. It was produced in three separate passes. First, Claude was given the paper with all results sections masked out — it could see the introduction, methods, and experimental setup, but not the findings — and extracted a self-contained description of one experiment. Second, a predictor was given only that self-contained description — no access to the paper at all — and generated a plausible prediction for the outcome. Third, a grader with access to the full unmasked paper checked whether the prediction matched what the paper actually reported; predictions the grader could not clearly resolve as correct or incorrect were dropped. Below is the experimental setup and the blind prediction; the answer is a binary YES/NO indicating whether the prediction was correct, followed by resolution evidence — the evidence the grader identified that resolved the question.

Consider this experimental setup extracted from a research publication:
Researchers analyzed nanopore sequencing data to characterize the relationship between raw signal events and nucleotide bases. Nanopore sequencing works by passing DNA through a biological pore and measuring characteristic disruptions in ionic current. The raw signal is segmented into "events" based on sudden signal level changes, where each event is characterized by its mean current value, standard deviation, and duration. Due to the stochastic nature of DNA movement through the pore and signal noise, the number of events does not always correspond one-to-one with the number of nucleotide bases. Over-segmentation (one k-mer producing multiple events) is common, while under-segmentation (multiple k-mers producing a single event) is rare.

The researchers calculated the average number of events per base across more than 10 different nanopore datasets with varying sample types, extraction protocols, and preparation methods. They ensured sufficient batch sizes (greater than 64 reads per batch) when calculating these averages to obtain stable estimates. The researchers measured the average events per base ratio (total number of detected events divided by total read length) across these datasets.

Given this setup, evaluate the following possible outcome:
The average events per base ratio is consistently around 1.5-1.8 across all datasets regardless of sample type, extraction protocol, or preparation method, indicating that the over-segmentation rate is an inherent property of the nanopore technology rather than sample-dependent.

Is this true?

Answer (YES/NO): NO